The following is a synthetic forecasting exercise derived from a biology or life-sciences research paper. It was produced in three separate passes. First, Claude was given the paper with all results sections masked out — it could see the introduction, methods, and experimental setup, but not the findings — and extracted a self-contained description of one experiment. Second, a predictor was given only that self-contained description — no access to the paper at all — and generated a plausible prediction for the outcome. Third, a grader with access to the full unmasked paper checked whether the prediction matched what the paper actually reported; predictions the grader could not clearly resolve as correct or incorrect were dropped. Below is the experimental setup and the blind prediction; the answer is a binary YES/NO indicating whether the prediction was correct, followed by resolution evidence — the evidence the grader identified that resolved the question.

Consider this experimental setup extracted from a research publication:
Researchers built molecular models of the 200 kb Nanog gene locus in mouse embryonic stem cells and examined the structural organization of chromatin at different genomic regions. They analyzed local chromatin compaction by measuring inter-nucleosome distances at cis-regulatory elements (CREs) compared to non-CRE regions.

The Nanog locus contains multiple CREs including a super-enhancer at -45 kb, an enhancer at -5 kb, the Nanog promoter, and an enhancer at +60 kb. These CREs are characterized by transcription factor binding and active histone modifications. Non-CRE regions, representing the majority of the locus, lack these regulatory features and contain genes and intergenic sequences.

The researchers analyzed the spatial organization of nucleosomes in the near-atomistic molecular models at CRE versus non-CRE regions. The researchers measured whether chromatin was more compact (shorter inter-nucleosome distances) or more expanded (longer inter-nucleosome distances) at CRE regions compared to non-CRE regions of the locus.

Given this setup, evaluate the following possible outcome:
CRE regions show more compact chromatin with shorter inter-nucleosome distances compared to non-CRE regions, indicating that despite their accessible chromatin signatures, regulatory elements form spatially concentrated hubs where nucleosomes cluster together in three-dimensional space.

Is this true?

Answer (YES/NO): NO